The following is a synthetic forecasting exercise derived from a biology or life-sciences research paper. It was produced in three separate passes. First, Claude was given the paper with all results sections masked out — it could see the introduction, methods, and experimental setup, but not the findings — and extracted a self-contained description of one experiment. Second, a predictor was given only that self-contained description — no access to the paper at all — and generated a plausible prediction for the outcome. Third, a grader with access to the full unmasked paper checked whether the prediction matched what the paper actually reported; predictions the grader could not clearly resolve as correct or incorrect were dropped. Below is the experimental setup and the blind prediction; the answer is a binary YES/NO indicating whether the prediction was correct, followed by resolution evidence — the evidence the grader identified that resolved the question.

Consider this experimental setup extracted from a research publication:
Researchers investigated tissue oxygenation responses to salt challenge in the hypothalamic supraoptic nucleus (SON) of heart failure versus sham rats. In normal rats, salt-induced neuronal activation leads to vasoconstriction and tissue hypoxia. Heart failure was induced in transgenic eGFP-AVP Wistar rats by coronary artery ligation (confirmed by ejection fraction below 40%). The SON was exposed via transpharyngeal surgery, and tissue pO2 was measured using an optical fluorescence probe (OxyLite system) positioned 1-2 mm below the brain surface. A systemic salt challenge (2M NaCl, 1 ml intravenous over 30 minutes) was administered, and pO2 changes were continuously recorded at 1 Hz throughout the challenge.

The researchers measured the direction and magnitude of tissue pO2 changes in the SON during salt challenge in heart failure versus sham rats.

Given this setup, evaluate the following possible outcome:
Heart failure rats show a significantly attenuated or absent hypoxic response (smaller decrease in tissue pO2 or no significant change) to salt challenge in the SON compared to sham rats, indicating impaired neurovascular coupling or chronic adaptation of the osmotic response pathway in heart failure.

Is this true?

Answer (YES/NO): NO